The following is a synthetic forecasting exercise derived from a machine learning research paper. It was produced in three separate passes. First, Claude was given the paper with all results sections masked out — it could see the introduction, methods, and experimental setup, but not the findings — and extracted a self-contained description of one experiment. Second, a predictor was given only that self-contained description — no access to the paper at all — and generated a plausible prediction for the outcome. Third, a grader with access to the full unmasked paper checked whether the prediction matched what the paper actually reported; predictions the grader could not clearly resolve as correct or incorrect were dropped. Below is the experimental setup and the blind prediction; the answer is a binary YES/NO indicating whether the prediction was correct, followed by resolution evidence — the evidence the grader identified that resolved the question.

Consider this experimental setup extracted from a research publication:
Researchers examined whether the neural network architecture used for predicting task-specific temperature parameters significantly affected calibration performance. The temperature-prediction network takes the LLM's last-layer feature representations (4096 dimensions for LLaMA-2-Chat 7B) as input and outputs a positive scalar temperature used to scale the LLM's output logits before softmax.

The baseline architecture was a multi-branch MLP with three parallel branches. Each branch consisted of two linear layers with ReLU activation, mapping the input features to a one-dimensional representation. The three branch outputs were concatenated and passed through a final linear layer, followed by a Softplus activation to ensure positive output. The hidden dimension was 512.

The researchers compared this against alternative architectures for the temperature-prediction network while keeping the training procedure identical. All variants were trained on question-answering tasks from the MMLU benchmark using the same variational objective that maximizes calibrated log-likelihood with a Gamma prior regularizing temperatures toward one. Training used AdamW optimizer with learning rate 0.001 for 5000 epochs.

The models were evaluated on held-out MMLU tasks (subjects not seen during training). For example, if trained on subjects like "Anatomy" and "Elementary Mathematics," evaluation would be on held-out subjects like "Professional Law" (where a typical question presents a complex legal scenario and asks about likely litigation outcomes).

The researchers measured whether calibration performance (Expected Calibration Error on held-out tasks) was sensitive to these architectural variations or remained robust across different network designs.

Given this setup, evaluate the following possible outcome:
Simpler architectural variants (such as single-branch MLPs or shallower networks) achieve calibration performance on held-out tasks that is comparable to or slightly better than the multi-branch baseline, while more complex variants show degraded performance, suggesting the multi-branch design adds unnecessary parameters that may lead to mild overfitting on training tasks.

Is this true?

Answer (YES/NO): NO